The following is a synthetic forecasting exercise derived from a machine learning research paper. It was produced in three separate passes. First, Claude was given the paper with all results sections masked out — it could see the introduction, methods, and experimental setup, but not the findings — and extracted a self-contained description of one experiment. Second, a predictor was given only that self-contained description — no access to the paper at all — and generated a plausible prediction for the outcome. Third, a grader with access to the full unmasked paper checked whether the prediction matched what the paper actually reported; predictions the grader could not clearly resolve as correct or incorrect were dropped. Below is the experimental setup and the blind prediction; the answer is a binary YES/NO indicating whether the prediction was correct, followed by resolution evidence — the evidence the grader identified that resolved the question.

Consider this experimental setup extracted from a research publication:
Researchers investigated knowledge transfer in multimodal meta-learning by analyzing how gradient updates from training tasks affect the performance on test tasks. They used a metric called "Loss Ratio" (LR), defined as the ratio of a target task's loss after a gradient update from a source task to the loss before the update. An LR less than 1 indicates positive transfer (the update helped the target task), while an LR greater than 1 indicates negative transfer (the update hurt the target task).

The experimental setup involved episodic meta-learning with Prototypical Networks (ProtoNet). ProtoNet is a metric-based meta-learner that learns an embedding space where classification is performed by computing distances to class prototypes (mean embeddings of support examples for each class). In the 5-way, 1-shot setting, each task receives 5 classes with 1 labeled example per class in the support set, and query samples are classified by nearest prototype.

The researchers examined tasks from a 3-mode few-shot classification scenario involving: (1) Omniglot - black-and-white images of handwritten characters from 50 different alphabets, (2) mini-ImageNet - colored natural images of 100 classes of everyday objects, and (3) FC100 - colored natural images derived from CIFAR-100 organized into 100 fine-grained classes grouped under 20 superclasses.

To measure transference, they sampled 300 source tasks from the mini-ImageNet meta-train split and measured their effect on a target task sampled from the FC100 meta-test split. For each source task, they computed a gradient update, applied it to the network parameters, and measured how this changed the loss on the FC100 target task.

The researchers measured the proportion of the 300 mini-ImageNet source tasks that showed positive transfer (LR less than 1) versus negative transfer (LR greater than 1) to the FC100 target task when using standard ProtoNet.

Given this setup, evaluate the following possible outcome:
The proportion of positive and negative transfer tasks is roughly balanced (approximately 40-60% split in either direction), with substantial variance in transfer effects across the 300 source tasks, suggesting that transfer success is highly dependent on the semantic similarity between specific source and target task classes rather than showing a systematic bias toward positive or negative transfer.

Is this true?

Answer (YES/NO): NO